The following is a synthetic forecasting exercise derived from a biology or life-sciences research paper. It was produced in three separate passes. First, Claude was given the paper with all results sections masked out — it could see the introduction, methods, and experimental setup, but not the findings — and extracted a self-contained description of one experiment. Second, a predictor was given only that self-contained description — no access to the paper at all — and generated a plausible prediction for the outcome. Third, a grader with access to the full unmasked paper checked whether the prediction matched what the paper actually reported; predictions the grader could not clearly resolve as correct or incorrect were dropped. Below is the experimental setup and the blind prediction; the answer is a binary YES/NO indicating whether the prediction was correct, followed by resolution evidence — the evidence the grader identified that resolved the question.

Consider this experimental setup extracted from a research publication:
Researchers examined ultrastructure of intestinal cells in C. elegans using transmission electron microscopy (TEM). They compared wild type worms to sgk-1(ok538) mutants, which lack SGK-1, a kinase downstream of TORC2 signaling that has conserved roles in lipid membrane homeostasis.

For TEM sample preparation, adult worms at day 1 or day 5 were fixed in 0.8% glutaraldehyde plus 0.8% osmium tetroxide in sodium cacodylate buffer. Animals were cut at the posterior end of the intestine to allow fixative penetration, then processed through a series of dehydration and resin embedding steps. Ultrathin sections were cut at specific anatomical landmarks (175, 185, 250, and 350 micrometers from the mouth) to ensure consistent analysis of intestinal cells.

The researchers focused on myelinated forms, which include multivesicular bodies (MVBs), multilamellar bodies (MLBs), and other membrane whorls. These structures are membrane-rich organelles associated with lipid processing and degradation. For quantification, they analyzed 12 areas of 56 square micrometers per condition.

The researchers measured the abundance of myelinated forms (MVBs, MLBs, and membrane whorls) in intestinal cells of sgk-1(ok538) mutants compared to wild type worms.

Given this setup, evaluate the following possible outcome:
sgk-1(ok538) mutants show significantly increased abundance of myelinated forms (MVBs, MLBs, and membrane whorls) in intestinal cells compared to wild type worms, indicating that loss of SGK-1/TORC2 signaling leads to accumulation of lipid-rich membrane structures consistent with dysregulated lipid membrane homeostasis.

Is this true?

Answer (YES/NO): YES